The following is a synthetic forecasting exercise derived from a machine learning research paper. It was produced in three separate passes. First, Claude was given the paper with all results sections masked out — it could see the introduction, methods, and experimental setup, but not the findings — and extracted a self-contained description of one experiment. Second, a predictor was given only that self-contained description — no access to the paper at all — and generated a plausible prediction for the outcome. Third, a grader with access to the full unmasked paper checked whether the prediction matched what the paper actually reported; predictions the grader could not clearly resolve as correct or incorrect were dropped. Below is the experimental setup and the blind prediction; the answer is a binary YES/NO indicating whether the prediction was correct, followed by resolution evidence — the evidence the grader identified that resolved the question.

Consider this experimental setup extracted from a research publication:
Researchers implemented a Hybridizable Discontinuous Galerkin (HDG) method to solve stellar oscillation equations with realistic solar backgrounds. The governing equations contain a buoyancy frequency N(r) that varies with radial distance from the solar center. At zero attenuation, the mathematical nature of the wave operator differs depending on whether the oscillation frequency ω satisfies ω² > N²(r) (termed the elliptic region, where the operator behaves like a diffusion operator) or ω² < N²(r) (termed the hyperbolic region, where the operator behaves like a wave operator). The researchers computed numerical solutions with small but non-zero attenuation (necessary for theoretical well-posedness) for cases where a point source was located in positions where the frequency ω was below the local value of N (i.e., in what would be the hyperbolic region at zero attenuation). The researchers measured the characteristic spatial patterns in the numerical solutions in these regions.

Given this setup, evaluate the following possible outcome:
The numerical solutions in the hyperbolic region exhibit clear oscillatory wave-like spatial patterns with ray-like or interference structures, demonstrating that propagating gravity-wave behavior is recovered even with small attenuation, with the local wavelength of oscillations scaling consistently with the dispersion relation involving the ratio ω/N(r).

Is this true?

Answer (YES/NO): NO